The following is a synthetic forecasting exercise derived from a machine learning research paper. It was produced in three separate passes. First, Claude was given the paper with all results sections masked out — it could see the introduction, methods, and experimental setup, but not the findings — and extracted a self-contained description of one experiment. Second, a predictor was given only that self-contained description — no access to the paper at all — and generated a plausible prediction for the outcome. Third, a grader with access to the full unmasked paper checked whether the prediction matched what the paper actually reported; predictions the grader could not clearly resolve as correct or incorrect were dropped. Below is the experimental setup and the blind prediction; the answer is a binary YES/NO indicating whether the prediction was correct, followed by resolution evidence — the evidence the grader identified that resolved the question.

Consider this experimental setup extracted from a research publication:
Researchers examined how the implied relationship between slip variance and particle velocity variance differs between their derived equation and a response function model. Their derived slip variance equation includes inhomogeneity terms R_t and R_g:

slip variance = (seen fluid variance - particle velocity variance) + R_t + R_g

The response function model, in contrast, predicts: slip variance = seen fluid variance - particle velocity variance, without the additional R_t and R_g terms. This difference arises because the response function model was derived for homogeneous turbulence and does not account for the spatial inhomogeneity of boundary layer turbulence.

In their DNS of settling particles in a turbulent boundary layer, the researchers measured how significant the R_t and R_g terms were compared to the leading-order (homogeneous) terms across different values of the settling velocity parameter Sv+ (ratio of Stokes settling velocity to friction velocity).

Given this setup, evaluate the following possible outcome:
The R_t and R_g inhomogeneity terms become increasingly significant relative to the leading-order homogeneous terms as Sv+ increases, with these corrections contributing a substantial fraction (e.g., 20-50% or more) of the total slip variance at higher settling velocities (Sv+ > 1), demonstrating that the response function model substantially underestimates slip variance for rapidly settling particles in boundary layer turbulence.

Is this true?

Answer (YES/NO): NO